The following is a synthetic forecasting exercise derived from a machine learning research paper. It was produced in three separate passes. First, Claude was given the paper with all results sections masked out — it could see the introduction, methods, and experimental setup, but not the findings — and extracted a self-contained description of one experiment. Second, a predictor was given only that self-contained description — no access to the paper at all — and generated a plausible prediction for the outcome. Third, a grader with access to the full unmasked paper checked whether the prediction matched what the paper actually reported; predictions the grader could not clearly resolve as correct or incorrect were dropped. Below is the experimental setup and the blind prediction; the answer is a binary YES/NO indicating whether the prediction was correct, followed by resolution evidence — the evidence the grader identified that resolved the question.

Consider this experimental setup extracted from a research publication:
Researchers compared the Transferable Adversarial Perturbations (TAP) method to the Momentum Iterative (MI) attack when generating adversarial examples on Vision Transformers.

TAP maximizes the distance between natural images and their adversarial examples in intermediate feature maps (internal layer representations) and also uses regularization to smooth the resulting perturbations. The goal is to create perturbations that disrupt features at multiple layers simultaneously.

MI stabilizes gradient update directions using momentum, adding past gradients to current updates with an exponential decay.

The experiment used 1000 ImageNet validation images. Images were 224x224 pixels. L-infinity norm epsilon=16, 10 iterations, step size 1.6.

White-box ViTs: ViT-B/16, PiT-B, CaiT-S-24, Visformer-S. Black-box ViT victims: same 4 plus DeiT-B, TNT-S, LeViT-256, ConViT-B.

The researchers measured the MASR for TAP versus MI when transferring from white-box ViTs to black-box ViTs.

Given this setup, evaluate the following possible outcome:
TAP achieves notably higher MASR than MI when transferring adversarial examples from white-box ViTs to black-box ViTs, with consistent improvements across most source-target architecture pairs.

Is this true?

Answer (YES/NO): NO